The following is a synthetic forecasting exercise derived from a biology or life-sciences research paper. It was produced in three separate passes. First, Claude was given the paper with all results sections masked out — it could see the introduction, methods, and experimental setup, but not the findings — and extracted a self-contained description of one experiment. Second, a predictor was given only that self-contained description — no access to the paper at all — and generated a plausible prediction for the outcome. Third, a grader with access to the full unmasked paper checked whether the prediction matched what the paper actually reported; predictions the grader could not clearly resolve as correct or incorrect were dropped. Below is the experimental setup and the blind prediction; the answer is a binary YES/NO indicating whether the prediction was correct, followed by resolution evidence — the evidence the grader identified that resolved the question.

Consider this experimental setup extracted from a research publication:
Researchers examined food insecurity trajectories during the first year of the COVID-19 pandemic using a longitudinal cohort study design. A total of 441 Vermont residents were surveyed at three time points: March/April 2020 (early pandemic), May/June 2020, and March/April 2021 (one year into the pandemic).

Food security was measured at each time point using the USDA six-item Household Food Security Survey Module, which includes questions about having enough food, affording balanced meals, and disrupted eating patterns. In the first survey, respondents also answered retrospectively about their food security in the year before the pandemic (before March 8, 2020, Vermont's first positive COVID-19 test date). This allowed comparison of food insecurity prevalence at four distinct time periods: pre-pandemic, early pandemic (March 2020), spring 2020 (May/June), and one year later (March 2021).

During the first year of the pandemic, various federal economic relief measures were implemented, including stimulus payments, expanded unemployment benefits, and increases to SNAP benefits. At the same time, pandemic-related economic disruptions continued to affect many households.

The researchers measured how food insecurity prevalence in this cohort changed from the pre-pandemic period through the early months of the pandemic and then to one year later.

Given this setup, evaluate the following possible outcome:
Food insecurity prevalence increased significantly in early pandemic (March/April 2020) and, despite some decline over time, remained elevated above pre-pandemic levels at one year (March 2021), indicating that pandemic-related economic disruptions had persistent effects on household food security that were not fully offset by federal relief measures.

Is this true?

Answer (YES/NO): YES